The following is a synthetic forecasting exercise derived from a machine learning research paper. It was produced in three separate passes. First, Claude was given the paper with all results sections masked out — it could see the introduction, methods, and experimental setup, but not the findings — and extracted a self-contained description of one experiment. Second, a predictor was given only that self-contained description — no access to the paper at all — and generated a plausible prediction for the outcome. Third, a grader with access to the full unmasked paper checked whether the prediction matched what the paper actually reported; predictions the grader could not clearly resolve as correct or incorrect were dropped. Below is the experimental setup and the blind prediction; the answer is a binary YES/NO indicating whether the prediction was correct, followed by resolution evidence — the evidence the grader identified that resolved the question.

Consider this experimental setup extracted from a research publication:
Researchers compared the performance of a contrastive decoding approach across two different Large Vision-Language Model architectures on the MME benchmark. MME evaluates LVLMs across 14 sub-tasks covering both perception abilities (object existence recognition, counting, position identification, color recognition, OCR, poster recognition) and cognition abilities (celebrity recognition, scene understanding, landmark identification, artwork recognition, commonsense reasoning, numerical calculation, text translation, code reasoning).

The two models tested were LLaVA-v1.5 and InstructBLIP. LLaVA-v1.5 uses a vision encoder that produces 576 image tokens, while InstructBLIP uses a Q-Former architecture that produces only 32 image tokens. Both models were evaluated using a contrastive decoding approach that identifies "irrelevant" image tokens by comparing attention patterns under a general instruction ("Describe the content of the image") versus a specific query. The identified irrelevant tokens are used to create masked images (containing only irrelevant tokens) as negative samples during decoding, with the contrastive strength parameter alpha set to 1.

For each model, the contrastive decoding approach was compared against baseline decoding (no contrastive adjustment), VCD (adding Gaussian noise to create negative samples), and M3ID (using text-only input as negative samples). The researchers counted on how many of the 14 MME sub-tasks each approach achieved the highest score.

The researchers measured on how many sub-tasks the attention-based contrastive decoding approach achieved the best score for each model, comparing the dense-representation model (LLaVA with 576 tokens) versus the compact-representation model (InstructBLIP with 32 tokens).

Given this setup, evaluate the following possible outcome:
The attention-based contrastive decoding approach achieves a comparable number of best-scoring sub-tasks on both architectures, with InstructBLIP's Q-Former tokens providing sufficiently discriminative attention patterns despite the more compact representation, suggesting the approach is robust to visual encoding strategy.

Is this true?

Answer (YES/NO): NO